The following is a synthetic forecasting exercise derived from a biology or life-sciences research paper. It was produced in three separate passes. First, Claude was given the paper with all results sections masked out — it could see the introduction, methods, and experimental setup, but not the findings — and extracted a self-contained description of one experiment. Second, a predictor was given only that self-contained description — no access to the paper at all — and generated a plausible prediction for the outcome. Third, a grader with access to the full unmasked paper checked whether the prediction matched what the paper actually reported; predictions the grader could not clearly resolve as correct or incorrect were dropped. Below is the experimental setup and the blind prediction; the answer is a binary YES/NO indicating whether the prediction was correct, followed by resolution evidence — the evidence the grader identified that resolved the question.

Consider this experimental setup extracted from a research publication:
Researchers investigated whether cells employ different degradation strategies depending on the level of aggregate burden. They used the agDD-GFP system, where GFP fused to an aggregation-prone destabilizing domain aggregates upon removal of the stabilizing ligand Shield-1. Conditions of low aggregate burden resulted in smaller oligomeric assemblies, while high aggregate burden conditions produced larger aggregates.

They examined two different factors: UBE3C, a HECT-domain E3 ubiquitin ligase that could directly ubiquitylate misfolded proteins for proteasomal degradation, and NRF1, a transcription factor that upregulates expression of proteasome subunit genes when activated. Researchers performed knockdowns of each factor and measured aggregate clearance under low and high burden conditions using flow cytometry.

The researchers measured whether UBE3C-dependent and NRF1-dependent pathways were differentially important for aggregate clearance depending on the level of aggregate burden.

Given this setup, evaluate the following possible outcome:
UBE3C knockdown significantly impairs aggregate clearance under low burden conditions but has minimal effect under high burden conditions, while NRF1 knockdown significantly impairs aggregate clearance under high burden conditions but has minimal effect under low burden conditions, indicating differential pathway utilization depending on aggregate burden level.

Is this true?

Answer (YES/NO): NO